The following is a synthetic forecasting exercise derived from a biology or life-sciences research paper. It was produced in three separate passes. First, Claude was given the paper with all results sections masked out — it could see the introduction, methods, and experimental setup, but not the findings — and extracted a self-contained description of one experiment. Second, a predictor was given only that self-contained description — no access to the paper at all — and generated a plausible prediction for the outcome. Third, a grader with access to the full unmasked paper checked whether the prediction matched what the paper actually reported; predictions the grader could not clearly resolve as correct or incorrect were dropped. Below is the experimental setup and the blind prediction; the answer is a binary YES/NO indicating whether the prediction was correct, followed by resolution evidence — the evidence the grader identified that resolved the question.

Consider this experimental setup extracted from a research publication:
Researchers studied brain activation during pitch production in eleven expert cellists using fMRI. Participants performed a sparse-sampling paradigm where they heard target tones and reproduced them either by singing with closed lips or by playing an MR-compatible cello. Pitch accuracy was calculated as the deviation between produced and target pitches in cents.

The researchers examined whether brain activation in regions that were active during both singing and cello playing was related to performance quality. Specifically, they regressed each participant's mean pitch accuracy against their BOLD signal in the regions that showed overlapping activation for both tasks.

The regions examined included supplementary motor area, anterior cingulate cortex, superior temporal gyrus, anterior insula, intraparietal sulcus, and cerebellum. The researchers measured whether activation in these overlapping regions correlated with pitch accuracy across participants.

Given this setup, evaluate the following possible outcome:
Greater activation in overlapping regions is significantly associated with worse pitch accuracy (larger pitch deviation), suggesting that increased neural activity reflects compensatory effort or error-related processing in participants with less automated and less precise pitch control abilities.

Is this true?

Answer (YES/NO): NO